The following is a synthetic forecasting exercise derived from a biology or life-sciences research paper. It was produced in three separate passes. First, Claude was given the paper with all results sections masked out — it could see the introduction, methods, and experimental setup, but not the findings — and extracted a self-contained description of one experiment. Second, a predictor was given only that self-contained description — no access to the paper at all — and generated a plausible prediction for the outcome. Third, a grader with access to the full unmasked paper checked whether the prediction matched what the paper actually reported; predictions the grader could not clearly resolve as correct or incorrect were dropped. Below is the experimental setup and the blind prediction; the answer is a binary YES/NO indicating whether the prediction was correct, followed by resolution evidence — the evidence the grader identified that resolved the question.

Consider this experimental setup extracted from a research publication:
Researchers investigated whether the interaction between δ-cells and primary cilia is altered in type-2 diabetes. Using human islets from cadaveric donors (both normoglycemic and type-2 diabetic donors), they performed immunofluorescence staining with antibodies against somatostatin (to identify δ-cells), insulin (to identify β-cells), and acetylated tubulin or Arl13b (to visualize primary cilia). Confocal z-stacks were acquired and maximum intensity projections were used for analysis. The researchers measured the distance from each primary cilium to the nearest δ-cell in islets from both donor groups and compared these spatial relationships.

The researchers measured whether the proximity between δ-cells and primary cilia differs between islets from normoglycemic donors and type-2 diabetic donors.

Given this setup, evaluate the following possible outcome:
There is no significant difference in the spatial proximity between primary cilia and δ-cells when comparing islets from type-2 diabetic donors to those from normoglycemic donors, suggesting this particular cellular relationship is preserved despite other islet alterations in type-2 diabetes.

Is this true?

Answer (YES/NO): NO